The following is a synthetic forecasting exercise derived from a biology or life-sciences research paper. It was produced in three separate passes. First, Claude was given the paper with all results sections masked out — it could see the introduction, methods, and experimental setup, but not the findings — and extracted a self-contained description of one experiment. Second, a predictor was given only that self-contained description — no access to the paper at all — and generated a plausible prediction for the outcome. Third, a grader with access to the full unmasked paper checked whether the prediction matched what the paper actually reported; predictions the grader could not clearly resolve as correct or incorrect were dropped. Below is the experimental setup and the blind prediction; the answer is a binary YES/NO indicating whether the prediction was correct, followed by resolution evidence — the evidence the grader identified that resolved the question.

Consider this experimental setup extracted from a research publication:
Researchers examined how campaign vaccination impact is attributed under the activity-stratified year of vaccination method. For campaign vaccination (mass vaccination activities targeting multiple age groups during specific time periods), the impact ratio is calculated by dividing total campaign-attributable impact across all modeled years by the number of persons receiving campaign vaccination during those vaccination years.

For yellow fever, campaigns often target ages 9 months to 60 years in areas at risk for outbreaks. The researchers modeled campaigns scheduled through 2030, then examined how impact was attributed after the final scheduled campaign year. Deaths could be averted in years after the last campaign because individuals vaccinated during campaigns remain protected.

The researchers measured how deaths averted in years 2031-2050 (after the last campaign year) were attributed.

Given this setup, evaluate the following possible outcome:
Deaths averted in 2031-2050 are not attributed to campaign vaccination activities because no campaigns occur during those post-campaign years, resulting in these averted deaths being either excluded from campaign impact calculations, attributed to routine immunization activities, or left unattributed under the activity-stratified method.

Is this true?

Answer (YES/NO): NO